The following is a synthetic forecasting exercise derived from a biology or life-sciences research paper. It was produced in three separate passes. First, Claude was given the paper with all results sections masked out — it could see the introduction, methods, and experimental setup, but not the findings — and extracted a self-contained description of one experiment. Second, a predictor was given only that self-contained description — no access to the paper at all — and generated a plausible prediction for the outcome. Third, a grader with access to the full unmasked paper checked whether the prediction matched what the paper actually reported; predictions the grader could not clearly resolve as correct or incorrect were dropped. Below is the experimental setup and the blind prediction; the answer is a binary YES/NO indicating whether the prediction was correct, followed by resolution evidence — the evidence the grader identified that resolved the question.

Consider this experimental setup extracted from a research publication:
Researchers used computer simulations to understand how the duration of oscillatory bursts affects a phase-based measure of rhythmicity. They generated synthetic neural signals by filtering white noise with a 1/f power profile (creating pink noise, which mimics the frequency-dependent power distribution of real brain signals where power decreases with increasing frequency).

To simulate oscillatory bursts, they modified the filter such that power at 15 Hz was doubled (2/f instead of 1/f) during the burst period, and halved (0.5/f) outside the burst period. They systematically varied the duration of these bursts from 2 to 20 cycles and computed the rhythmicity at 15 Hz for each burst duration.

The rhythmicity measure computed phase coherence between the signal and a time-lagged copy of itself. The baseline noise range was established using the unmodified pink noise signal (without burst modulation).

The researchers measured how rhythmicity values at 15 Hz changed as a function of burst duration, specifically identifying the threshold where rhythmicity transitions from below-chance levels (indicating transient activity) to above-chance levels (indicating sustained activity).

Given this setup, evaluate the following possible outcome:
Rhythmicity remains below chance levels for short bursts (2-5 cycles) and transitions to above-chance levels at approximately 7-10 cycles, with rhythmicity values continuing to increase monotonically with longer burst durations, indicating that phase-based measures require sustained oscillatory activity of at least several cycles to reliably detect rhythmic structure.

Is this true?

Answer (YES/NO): NO